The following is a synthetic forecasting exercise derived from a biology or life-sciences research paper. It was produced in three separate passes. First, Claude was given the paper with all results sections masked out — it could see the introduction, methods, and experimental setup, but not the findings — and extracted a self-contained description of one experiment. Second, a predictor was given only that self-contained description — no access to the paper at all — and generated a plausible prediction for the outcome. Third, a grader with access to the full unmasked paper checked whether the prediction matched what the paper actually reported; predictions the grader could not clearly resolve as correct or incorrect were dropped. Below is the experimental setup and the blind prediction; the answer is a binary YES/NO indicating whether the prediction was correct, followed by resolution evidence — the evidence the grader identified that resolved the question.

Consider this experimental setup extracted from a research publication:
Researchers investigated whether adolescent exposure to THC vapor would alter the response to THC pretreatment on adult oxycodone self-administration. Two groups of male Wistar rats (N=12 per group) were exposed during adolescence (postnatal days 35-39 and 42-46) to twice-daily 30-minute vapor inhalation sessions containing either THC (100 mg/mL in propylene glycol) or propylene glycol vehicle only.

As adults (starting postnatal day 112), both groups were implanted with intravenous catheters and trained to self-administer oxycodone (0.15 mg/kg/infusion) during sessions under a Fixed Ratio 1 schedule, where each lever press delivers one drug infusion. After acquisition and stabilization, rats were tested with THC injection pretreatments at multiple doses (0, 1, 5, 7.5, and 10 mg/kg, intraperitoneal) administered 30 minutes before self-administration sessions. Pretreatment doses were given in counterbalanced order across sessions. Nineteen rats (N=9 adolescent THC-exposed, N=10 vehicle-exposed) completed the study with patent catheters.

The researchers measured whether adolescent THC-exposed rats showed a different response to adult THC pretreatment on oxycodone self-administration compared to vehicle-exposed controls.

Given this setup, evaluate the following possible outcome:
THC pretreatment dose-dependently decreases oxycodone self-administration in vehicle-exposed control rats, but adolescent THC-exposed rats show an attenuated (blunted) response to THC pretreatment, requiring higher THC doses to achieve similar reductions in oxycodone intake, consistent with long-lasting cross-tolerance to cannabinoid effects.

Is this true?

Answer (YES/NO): NO